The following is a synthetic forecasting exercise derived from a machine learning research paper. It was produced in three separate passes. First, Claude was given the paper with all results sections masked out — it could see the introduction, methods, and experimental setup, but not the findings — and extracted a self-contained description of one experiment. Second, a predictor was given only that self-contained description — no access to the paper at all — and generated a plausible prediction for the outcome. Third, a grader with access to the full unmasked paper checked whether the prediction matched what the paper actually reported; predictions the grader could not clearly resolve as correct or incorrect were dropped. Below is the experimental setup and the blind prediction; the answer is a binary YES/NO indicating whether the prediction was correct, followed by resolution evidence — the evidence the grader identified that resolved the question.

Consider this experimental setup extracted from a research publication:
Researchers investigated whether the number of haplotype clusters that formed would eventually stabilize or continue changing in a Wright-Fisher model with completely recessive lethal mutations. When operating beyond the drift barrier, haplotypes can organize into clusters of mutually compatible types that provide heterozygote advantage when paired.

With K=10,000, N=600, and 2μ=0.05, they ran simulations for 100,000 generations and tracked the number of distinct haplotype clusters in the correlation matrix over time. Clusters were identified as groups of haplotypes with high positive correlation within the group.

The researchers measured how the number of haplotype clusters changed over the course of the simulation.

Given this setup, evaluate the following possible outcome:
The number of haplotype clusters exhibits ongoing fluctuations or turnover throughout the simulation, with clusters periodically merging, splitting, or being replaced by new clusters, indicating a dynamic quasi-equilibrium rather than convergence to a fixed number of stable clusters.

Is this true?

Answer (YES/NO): NO